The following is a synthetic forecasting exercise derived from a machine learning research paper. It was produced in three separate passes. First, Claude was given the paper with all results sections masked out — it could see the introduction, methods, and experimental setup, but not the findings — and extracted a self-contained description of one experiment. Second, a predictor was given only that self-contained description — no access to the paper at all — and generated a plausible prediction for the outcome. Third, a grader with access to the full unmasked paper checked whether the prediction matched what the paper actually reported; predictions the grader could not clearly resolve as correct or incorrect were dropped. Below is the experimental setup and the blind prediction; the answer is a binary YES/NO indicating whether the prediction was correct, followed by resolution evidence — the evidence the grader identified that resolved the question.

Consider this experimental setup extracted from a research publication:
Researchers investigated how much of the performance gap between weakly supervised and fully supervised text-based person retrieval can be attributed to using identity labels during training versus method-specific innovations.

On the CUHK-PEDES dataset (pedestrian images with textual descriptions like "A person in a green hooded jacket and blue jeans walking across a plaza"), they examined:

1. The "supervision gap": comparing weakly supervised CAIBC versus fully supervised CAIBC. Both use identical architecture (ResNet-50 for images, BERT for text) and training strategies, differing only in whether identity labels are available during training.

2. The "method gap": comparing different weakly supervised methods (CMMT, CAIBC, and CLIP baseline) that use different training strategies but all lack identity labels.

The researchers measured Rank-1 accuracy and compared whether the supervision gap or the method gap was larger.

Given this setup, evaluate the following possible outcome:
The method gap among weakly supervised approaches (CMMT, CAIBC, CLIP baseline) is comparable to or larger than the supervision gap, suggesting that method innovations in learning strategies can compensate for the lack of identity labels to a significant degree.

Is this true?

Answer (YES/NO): NO